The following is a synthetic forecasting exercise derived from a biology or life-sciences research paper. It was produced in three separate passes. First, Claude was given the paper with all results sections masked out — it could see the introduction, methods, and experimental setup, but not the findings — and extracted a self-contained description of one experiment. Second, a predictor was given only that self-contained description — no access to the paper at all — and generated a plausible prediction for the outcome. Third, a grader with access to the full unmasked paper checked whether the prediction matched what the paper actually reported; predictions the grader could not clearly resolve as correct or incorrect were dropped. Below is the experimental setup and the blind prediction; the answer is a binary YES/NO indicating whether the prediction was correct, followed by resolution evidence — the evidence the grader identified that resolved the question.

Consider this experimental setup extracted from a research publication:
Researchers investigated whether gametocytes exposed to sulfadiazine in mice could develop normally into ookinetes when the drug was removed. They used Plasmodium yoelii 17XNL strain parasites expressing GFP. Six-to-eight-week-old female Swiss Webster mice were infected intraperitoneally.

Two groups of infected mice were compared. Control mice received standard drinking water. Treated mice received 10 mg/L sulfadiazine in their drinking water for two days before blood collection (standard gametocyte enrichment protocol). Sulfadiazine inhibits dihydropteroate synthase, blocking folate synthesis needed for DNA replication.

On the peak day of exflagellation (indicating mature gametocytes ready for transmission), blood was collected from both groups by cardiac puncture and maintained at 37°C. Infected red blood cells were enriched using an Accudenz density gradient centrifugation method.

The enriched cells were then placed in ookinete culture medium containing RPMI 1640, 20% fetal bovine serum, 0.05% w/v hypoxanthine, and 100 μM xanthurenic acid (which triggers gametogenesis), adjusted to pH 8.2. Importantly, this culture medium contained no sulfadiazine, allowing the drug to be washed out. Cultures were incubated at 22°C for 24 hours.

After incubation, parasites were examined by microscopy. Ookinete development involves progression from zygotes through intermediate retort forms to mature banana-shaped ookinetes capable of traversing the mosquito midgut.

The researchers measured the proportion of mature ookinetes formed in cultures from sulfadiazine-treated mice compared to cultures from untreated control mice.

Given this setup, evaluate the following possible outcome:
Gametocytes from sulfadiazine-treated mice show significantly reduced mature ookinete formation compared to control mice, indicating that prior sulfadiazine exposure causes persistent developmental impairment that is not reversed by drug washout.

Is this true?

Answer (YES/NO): NO